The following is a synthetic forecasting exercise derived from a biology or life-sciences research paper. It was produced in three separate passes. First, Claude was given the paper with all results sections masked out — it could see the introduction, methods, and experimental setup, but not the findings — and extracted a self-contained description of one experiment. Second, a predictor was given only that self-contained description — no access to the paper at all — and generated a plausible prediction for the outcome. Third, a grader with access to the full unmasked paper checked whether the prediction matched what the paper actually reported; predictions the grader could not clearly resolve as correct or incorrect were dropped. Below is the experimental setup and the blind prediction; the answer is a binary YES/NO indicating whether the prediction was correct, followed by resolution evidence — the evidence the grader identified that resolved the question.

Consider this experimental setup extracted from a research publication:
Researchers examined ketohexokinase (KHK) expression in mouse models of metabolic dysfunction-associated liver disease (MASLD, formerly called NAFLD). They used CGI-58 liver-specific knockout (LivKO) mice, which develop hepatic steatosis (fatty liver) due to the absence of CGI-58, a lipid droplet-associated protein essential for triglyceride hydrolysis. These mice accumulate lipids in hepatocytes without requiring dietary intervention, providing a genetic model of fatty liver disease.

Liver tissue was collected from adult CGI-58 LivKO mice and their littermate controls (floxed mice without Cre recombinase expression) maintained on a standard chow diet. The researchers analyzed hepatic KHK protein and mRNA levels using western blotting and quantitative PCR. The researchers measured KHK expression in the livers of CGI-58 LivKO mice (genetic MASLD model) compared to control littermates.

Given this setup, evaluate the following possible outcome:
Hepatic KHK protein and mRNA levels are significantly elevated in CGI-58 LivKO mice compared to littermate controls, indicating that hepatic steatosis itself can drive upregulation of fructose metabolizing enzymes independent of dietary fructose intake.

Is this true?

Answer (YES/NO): NO